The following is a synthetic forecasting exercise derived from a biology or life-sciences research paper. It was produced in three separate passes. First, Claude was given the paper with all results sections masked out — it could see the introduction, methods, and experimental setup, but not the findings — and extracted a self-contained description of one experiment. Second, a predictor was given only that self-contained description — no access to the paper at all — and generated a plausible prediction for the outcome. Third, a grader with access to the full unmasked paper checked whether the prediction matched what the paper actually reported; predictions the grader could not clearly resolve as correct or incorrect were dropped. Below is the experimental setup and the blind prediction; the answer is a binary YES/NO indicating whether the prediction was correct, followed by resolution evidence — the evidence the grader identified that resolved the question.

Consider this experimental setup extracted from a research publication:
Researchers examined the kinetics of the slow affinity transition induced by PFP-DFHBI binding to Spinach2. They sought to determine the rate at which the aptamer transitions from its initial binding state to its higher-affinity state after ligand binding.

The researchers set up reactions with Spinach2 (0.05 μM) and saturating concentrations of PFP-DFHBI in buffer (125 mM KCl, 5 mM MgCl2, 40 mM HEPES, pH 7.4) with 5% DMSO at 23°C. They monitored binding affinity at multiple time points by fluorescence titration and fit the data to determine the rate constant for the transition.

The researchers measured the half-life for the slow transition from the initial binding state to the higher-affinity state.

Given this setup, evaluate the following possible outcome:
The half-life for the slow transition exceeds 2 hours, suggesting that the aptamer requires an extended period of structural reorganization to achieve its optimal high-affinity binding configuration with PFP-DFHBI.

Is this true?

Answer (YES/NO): NO